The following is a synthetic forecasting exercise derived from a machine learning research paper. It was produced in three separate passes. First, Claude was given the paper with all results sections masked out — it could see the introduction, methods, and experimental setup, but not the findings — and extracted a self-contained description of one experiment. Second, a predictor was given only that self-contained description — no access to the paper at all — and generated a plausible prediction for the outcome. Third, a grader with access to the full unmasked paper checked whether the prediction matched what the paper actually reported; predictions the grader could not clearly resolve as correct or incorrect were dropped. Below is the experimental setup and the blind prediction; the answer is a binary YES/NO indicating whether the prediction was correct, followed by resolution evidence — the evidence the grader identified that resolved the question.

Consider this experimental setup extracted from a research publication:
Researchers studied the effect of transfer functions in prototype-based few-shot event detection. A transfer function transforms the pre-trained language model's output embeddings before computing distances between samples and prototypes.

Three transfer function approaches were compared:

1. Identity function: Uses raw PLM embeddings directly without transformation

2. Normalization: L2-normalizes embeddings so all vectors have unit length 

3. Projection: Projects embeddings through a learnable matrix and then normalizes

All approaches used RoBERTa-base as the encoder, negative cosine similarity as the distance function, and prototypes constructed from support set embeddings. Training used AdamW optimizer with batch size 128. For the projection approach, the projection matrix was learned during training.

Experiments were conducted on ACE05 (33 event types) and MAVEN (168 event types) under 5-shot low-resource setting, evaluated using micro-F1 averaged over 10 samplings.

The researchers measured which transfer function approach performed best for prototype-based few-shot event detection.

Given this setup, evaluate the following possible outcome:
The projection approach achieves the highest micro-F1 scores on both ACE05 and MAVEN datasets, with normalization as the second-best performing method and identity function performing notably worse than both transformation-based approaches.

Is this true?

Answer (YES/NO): NO